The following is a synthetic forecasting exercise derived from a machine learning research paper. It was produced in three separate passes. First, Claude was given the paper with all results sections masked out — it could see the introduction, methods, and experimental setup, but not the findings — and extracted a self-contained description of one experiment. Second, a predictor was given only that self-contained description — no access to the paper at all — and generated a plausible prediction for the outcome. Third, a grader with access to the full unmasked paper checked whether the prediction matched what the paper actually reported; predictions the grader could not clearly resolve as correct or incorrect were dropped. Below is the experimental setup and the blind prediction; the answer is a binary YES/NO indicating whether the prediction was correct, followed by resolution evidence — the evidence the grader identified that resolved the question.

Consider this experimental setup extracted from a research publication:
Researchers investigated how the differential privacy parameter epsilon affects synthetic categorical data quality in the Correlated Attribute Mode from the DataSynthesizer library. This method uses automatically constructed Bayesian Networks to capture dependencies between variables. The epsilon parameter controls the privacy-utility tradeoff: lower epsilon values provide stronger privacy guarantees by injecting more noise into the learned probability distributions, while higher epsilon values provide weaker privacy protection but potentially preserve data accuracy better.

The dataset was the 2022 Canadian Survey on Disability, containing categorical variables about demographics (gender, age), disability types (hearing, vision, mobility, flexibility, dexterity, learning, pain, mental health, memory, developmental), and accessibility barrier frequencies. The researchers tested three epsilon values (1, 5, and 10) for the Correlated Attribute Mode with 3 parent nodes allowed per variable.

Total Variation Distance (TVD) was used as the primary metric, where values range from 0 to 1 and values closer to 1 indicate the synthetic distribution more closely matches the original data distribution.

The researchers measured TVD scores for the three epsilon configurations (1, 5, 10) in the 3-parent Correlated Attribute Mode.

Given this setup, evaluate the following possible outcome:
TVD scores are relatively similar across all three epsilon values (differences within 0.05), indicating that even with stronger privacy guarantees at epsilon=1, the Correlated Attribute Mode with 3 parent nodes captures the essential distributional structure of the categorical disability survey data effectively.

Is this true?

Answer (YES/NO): NO